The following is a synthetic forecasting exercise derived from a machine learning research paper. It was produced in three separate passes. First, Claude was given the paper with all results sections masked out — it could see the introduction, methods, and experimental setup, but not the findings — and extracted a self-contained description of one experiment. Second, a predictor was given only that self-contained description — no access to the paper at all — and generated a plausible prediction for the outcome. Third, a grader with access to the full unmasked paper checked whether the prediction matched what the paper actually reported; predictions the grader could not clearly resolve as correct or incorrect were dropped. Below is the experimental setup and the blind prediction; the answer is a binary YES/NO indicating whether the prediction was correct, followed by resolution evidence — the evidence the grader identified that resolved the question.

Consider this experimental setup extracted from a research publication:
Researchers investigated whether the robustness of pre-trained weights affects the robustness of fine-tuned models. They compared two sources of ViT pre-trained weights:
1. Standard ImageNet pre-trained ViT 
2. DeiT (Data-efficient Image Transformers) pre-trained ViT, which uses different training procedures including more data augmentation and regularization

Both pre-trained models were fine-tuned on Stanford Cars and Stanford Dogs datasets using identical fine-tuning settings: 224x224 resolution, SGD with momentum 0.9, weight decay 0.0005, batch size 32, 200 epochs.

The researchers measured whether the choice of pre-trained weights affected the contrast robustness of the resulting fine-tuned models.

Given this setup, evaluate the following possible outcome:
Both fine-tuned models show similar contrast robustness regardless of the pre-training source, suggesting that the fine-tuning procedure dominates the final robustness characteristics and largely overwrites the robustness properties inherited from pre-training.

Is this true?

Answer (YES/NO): NO